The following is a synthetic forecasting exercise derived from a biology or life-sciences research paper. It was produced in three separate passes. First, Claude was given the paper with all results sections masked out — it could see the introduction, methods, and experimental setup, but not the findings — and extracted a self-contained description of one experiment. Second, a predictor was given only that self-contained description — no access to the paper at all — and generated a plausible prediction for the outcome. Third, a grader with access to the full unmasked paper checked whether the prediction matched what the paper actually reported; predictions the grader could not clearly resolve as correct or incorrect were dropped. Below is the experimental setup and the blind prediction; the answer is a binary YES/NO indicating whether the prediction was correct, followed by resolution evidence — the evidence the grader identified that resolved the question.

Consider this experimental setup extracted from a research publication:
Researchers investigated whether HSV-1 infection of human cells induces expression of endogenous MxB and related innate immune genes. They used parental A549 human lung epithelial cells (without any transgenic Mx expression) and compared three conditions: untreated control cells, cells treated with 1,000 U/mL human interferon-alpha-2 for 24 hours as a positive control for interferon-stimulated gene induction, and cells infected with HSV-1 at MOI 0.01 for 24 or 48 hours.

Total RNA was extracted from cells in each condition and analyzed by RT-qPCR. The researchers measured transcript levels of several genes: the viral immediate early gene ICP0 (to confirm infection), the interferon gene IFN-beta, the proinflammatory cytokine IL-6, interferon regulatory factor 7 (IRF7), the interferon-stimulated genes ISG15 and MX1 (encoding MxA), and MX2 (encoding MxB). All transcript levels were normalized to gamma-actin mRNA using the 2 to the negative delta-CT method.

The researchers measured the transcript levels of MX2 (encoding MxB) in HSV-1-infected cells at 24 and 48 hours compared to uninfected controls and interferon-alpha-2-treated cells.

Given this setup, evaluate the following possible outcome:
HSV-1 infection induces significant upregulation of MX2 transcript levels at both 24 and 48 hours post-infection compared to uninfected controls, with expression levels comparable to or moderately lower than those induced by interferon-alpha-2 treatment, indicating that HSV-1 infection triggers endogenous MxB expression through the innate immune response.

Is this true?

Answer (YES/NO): NO